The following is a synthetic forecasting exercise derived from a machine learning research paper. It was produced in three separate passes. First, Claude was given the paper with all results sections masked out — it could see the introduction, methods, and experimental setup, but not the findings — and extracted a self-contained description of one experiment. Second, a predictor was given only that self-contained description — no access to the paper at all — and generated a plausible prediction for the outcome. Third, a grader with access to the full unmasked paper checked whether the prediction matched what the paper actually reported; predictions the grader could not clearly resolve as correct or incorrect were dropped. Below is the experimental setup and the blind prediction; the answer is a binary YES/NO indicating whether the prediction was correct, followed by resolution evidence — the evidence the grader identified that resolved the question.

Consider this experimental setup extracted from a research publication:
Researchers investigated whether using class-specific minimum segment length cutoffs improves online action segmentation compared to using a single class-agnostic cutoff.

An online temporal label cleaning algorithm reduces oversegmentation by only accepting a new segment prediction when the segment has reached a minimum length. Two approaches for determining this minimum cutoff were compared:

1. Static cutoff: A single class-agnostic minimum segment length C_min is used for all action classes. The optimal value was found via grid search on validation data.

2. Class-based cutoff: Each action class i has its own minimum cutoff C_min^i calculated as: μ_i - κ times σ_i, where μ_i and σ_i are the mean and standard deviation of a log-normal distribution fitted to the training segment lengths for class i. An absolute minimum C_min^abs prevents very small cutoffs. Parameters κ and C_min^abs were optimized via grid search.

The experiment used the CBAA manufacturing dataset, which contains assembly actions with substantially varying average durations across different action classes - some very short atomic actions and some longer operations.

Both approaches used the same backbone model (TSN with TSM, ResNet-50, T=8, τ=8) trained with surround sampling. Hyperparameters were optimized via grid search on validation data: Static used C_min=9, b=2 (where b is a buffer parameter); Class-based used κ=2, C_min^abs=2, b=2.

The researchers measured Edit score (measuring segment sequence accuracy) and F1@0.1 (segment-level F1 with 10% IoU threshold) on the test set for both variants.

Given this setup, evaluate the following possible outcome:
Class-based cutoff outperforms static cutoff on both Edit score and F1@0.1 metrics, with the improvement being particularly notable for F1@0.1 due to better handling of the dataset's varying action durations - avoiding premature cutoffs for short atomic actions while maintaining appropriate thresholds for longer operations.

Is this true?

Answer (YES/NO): NO